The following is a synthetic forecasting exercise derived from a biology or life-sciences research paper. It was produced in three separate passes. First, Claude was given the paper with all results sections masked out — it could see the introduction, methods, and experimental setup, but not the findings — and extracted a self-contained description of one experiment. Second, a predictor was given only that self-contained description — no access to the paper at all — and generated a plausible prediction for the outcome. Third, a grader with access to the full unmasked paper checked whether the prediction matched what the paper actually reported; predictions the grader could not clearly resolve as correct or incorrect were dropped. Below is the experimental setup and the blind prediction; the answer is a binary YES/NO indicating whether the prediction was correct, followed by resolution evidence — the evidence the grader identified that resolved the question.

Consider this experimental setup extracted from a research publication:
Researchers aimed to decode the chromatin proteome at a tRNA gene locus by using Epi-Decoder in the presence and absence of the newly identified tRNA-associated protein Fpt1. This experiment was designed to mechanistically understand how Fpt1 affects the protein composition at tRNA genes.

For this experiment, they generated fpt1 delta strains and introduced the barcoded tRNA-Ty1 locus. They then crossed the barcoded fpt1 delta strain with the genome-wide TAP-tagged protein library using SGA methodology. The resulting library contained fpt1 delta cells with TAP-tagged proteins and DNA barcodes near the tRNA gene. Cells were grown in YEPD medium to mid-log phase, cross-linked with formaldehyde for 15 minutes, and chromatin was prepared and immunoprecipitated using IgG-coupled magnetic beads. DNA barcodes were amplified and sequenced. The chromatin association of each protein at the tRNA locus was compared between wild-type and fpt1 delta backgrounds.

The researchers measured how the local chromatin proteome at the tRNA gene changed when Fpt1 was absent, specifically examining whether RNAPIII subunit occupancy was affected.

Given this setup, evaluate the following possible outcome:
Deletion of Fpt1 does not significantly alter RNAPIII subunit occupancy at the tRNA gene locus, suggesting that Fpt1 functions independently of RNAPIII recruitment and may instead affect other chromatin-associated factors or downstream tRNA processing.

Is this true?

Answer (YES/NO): NO